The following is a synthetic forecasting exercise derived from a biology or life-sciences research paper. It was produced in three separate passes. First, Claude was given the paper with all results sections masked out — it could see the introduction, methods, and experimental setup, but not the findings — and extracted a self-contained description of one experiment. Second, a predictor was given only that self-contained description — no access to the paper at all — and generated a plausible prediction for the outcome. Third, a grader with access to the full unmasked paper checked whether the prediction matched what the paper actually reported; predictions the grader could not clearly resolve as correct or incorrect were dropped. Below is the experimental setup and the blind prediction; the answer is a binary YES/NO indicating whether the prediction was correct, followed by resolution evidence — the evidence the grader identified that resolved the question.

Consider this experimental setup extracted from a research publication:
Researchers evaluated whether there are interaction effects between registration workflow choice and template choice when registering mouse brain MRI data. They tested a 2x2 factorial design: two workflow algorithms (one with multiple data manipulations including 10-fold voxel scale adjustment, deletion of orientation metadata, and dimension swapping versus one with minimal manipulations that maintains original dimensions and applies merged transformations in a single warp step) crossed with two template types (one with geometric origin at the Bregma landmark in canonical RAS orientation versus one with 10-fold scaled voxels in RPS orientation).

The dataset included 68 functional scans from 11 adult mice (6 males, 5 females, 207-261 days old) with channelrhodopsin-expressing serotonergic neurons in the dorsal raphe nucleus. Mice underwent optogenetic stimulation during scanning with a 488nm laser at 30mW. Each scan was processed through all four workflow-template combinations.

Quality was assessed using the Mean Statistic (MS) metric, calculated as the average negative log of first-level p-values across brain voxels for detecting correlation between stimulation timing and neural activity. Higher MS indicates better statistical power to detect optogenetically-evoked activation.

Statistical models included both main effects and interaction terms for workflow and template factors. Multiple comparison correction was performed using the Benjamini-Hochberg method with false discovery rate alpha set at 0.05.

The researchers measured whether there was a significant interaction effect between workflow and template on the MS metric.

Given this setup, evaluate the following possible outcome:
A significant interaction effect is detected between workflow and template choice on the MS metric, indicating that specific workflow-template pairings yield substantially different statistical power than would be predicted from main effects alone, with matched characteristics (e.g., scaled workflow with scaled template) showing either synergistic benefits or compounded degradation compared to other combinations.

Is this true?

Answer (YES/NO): NO